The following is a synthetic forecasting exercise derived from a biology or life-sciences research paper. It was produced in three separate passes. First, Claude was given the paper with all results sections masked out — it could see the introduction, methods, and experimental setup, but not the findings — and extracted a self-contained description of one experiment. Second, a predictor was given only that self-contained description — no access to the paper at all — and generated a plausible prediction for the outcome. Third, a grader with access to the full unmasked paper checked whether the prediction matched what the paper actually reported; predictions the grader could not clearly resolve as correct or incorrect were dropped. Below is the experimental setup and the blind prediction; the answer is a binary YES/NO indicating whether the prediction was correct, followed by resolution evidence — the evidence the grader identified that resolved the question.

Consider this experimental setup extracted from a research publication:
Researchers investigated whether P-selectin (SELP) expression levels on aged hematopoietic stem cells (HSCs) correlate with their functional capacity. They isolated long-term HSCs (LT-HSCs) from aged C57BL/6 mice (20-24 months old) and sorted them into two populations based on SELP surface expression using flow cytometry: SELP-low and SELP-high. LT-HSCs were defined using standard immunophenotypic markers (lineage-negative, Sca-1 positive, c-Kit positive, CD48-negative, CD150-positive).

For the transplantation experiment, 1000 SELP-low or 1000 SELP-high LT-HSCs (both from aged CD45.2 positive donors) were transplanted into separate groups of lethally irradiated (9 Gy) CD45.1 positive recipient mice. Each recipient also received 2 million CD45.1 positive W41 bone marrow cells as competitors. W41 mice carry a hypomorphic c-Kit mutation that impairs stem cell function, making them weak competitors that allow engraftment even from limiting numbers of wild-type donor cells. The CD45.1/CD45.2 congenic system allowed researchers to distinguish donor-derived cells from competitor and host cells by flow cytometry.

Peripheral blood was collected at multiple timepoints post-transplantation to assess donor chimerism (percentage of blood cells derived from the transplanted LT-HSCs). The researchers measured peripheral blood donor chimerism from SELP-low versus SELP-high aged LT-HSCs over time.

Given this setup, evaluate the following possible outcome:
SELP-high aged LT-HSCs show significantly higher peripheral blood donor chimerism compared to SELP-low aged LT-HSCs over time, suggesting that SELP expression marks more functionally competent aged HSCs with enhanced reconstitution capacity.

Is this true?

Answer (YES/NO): NO